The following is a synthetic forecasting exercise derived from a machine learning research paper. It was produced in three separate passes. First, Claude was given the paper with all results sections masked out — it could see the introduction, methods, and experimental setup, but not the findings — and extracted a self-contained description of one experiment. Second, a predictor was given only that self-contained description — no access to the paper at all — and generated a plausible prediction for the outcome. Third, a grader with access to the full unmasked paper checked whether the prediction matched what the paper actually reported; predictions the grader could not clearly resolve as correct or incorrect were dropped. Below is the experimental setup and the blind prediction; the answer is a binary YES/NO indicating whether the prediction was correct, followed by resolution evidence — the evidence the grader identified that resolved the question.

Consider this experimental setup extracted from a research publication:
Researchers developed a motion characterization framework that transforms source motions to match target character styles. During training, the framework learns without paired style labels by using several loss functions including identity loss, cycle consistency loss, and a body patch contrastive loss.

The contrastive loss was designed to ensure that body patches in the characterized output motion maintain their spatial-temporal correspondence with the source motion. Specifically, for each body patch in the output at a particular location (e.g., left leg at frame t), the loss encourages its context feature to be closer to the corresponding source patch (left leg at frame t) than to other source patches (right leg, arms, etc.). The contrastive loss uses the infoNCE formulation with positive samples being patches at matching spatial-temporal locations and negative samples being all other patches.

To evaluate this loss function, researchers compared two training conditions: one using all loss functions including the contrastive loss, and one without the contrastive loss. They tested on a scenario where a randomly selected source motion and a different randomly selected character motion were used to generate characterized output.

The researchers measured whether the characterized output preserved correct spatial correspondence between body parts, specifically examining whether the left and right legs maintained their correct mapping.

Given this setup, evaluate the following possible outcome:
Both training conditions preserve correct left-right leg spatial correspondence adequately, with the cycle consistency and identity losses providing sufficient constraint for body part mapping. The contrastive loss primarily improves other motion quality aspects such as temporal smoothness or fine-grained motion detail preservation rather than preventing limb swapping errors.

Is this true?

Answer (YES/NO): NO